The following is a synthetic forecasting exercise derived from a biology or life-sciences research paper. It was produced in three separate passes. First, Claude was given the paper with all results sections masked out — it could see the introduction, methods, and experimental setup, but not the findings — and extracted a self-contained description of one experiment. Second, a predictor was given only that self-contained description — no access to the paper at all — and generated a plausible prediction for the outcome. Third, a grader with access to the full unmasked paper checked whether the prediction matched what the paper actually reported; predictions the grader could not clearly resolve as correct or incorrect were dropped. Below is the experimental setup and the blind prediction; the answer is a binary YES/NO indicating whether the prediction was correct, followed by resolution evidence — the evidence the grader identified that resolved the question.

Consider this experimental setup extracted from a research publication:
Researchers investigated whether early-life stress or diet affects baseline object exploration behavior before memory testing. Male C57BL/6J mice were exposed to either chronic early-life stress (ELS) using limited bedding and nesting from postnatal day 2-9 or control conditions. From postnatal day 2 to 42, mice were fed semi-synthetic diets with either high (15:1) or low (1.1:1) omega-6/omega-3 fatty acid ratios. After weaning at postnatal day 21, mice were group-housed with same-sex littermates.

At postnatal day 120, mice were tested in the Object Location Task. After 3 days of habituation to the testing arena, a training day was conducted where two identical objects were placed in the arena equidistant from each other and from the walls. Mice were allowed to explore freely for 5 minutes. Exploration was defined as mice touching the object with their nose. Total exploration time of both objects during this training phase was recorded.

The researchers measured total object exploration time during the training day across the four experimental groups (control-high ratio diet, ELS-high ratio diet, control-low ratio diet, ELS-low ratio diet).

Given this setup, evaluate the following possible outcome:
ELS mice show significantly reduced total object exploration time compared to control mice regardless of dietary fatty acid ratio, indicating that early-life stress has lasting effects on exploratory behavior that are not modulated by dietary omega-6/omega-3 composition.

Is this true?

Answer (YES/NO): NO